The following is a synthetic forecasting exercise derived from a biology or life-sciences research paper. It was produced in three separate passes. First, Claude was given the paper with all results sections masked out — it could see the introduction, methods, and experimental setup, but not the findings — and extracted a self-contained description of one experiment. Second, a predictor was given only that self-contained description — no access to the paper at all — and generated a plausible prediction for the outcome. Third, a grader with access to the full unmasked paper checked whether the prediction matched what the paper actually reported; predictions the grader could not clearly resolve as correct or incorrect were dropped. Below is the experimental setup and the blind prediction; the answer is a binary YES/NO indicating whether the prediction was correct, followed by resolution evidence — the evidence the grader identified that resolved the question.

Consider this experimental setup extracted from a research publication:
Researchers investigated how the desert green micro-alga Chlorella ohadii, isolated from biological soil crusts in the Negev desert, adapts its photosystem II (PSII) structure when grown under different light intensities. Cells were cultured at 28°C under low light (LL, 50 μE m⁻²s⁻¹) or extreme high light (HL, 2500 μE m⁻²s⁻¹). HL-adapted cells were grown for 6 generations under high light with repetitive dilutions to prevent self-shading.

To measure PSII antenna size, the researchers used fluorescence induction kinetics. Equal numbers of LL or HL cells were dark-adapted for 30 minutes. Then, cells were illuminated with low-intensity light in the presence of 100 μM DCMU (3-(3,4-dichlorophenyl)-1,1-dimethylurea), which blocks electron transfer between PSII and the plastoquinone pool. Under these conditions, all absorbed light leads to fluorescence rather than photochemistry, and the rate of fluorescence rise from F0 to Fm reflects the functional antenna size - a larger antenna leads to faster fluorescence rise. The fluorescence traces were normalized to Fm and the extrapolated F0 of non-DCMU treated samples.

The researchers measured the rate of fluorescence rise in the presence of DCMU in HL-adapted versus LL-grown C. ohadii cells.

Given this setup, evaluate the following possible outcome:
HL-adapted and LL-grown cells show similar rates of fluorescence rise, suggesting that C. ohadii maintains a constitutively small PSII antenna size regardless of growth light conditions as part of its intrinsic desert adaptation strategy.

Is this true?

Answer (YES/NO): NO